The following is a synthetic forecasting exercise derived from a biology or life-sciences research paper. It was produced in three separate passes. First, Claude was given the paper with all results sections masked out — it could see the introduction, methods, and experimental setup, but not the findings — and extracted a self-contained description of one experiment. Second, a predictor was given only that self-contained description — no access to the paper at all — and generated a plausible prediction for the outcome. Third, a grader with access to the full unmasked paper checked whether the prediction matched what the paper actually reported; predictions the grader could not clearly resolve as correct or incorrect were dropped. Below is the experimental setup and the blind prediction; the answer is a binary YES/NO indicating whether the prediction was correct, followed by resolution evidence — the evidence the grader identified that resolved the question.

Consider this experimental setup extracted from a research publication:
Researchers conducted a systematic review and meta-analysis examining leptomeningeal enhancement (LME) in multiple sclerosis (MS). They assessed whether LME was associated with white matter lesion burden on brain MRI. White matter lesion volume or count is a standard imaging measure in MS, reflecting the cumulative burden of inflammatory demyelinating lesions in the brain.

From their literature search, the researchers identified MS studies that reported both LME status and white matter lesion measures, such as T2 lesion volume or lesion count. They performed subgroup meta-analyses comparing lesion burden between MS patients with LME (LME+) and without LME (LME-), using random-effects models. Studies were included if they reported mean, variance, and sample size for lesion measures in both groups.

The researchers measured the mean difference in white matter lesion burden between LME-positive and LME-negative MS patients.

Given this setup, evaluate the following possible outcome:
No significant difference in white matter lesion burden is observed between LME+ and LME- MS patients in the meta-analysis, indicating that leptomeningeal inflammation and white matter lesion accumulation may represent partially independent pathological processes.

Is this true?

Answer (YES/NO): NO